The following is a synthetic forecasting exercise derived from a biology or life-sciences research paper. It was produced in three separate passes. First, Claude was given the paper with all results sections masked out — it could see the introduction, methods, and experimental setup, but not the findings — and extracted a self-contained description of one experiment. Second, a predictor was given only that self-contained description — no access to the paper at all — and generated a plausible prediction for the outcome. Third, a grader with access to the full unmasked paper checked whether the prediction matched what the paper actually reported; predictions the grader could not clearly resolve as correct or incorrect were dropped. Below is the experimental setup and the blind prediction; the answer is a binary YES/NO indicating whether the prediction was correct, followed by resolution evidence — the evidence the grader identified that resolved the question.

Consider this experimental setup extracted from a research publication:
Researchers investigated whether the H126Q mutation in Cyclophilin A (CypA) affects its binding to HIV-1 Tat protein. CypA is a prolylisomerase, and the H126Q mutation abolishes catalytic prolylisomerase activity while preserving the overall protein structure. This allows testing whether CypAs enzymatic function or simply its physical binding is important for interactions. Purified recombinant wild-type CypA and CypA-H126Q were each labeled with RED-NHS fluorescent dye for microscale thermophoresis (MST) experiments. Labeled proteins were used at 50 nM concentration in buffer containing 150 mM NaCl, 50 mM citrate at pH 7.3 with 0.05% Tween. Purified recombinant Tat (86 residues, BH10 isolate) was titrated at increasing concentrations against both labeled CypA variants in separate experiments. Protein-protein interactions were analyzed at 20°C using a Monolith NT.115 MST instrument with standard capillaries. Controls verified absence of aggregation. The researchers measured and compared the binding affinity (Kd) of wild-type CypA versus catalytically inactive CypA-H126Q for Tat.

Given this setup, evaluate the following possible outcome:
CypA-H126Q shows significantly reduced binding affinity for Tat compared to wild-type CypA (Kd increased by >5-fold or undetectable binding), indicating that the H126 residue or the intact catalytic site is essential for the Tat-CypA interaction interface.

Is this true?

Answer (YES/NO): NO